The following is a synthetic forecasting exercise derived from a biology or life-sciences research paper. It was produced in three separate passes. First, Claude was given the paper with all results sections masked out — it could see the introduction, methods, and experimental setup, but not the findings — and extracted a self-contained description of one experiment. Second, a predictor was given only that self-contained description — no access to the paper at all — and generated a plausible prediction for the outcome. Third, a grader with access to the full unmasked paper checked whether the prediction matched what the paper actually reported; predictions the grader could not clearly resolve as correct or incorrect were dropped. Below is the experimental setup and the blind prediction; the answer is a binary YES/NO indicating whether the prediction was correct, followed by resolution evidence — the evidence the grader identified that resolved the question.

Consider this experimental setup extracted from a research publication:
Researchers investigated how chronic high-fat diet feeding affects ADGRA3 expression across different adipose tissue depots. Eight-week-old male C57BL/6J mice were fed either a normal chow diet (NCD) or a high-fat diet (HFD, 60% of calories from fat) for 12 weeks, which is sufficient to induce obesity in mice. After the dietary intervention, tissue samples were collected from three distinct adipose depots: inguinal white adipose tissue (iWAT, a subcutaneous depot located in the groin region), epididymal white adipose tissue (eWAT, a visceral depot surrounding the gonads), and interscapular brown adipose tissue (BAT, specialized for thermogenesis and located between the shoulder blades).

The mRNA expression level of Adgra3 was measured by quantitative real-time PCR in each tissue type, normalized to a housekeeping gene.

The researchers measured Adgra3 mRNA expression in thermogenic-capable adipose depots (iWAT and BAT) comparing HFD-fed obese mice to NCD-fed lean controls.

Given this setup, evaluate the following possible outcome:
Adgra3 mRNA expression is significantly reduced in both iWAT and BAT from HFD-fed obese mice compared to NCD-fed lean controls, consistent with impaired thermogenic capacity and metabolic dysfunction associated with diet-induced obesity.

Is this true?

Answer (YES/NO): YES